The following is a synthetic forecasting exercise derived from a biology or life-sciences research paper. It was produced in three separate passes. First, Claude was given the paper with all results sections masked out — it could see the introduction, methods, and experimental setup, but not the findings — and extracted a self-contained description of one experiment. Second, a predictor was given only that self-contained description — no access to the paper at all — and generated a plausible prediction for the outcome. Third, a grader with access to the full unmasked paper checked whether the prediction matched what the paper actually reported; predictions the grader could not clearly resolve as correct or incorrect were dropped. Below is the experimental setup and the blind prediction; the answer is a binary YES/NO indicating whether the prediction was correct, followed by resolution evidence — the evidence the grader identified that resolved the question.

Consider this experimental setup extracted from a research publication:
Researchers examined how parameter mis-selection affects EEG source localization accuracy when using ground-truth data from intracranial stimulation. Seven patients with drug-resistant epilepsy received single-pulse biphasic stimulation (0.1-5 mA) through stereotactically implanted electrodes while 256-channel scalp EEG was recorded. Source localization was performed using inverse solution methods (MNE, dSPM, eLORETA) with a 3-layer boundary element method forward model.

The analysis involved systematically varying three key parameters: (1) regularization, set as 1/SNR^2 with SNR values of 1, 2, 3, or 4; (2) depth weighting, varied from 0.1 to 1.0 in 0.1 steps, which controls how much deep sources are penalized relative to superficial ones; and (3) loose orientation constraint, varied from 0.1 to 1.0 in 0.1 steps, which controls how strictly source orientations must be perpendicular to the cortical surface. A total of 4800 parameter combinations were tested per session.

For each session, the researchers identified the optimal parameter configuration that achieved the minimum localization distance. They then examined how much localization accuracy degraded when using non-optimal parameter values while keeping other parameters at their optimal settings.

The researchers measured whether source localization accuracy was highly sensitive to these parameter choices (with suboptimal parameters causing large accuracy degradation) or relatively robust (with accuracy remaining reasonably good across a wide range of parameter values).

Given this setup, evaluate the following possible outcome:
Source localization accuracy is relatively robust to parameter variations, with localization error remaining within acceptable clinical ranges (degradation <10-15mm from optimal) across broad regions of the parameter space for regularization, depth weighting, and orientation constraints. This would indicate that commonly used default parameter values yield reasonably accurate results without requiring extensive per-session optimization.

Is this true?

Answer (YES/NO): NO